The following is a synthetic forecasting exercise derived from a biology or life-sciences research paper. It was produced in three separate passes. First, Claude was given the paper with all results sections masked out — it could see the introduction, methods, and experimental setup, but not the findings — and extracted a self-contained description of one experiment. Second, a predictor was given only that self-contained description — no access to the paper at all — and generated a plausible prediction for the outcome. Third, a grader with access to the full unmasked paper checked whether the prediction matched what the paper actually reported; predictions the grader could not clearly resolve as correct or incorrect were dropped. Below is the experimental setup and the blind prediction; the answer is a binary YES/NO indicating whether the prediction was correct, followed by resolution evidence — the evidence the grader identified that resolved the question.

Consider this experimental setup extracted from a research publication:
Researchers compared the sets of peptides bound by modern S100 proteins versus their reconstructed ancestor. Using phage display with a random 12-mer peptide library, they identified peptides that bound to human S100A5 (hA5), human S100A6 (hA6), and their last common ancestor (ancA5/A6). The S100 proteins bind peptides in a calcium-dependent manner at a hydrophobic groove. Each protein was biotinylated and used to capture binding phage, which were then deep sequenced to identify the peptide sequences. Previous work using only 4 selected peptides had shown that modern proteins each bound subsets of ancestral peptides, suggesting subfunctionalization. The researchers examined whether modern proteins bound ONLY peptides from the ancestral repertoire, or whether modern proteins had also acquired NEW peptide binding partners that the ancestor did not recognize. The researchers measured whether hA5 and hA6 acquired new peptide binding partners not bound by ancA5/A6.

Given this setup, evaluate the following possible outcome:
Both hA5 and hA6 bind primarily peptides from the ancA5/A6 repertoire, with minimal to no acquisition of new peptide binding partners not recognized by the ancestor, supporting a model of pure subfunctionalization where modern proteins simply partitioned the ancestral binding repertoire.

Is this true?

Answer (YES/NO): NO